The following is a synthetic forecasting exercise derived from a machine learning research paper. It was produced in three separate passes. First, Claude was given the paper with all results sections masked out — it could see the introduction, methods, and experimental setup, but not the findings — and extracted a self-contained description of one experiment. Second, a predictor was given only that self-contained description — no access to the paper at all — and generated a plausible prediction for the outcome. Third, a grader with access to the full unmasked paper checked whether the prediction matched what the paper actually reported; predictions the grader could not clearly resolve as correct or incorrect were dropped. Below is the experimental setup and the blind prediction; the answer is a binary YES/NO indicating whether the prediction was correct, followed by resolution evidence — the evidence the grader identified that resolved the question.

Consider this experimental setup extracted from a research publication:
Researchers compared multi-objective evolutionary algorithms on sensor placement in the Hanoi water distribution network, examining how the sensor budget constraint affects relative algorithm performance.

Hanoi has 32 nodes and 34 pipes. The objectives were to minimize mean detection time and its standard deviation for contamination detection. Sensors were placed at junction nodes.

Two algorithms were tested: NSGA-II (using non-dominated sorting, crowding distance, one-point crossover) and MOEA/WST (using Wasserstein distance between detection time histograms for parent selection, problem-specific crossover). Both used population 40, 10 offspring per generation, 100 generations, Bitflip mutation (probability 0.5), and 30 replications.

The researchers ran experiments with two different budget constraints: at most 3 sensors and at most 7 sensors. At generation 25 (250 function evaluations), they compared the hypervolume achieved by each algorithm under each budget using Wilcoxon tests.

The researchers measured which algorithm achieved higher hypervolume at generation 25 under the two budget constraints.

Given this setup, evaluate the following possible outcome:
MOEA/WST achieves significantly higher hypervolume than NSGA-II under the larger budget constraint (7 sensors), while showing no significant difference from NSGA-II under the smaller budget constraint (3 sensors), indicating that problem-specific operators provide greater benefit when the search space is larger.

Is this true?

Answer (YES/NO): YES